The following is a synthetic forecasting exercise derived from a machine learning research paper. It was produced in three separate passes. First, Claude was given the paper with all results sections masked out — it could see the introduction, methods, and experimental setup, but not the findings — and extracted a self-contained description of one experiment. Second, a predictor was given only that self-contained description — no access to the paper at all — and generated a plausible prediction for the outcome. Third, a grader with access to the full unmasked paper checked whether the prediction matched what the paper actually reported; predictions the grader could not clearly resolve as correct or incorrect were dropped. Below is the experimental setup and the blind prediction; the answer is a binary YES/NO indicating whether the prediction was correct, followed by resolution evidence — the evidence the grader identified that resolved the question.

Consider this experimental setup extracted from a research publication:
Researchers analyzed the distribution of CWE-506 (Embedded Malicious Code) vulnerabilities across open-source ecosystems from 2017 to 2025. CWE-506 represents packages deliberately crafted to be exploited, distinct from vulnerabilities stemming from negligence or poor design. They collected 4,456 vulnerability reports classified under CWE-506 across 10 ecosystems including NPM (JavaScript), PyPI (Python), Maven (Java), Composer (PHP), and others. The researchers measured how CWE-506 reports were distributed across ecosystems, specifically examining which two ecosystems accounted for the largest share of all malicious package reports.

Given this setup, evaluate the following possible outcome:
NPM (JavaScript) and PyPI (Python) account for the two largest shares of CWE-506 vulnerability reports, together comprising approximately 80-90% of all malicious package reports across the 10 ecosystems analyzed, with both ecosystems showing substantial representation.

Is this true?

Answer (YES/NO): NO